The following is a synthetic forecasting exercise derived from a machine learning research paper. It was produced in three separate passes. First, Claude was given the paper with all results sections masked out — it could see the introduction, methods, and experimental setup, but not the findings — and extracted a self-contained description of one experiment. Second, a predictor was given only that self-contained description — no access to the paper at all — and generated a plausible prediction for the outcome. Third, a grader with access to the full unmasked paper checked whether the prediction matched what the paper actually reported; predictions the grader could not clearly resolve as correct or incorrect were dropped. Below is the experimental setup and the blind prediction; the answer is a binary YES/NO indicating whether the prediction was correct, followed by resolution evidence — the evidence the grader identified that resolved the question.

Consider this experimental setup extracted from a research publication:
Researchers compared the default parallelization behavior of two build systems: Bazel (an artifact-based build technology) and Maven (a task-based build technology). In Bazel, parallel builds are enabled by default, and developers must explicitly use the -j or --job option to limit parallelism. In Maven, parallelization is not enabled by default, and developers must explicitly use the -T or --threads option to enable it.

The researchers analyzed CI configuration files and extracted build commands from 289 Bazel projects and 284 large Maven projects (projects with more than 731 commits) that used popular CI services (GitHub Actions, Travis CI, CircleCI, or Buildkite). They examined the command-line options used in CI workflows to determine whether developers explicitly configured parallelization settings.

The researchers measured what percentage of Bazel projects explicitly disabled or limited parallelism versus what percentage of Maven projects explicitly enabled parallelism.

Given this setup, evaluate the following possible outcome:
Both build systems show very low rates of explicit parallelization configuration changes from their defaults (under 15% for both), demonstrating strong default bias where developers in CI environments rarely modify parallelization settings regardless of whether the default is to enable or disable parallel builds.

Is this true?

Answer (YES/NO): YES